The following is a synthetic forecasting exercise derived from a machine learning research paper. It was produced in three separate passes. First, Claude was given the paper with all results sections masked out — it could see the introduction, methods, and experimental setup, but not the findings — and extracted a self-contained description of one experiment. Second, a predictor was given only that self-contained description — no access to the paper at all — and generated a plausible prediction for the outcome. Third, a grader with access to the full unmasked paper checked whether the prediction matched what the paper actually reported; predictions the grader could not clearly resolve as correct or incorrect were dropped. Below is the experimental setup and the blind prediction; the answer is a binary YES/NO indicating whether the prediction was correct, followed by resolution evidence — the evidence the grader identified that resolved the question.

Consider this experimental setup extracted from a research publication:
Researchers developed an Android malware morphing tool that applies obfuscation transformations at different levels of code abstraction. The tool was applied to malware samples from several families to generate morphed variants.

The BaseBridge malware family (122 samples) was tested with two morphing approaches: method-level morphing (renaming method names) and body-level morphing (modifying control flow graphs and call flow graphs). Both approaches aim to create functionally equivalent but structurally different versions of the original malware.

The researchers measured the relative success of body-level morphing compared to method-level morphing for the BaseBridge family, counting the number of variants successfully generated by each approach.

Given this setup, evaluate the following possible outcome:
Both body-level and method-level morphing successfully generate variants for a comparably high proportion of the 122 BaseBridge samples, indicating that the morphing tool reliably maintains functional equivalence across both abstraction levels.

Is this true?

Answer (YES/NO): NO